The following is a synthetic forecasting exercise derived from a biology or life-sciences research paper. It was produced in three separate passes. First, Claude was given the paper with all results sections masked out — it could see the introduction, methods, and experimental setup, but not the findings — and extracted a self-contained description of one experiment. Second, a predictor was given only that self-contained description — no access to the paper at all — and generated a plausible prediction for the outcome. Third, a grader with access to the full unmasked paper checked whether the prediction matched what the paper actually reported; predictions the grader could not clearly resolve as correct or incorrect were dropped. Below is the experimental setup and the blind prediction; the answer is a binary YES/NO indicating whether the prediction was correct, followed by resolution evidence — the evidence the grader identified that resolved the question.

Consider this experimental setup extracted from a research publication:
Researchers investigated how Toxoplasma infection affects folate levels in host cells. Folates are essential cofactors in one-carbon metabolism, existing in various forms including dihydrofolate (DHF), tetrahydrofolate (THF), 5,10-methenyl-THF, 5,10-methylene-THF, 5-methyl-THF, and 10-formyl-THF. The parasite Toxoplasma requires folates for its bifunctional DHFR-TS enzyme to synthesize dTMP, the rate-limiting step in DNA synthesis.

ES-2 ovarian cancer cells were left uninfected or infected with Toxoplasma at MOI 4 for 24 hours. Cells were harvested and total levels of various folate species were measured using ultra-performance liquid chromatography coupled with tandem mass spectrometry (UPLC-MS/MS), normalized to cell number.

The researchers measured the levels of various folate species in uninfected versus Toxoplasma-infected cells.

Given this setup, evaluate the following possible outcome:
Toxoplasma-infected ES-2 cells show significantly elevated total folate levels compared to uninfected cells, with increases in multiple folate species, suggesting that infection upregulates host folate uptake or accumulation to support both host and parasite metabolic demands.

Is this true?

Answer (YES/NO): NO